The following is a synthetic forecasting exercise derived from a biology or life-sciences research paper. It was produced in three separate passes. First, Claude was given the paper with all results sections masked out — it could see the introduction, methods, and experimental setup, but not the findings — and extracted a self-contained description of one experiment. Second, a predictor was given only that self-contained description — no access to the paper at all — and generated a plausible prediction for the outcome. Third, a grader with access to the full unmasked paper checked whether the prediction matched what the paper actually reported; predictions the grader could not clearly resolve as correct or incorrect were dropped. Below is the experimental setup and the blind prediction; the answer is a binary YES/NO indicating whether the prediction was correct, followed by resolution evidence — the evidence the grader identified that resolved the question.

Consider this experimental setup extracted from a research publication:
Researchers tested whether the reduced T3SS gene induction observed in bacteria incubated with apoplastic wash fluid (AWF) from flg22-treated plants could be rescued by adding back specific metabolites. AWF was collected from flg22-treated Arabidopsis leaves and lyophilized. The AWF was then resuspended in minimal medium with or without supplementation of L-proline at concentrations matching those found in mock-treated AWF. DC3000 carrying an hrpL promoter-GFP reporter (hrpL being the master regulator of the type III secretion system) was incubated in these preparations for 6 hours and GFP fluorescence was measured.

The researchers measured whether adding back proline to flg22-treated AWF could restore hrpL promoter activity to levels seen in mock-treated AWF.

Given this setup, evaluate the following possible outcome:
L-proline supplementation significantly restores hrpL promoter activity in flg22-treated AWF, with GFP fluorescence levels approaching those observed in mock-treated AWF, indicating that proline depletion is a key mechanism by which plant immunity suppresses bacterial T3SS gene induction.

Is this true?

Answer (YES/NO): YES